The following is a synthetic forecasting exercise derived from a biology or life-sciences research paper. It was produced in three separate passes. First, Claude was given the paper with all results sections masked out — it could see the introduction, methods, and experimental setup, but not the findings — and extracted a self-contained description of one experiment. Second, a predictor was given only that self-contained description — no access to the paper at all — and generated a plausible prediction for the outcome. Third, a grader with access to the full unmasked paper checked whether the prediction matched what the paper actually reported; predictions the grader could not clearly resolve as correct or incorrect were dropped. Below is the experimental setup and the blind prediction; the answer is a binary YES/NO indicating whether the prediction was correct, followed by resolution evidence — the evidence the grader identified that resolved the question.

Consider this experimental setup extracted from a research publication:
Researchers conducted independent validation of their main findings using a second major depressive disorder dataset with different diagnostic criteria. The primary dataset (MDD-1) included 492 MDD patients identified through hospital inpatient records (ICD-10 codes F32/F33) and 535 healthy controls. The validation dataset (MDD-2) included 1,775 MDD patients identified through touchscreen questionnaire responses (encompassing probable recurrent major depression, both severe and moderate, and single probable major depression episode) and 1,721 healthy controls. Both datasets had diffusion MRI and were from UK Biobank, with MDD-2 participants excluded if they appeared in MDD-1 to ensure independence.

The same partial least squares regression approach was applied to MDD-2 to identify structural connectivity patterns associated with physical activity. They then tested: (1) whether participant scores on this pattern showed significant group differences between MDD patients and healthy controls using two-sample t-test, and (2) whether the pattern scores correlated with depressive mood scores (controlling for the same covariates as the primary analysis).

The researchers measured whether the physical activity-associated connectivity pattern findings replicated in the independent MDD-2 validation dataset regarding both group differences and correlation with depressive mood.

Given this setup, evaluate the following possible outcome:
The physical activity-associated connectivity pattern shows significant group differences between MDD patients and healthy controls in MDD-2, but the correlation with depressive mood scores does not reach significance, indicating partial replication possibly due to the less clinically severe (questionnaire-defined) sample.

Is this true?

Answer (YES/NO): NO